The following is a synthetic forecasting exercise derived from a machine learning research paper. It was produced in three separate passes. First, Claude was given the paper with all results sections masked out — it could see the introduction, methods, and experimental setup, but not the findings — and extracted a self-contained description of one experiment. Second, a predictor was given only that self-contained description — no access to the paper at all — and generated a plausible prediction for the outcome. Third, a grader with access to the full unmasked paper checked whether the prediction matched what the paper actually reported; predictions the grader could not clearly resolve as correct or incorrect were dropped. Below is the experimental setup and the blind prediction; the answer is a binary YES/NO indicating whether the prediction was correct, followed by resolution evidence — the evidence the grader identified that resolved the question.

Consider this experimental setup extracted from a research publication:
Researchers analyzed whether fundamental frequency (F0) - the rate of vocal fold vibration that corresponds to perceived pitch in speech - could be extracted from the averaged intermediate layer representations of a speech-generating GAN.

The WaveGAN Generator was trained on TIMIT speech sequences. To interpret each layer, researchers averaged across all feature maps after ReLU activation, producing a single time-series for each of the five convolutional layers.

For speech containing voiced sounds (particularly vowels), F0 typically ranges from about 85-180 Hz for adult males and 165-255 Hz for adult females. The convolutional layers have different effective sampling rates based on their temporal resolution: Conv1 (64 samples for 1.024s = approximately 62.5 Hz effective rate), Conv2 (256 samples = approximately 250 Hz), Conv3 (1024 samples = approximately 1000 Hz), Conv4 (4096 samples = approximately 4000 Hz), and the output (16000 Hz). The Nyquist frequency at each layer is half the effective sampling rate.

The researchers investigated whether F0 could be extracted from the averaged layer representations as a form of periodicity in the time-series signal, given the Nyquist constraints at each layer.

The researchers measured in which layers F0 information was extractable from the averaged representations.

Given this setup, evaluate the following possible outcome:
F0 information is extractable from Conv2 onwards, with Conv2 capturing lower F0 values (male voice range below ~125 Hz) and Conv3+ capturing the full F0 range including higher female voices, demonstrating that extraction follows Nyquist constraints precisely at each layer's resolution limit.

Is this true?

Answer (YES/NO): NO